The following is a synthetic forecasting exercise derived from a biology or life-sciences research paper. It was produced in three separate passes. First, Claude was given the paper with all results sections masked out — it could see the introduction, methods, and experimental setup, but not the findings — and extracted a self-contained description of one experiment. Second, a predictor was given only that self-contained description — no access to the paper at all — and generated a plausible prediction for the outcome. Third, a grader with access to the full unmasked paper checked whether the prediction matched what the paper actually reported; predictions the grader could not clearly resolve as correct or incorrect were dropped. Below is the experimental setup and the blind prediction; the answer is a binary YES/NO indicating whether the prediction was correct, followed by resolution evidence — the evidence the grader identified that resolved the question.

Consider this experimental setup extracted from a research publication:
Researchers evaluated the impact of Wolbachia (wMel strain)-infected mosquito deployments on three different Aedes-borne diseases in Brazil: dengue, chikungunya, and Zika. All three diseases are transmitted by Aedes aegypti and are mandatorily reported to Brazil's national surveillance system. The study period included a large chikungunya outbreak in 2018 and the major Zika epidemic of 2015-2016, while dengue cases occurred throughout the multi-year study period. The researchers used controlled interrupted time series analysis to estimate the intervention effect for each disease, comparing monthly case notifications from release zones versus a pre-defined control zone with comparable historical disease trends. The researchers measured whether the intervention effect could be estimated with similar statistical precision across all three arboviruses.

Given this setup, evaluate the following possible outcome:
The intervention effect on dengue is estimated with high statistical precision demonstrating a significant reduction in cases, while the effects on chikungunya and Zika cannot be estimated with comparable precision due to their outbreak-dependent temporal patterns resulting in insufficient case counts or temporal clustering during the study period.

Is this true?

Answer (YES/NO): YES